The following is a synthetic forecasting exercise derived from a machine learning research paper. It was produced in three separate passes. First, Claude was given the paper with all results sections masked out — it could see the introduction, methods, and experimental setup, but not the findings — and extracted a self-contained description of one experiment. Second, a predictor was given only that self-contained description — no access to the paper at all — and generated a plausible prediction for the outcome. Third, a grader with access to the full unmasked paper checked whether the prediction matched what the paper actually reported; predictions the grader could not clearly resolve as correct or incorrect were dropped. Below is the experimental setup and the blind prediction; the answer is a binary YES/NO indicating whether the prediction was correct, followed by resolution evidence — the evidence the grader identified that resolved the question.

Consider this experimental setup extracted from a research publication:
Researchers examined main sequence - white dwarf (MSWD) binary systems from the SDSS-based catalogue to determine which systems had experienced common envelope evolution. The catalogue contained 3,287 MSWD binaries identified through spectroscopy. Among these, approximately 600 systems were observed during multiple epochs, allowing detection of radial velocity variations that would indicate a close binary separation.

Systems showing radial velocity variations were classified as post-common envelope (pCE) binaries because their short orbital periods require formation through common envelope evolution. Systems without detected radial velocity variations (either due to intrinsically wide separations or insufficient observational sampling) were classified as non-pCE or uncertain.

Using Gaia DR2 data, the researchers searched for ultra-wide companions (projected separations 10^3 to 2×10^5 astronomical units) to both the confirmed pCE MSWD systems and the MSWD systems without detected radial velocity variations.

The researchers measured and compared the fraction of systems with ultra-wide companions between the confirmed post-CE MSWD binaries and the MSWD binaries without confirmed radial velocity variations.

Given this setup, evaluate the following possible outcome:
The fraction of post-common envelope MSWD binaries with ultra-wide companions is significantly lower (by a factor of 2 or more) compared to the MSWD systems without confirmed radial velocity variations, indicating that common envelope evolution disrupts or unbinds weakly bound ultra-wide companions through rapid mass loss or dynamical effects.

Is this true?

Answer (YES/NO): NO